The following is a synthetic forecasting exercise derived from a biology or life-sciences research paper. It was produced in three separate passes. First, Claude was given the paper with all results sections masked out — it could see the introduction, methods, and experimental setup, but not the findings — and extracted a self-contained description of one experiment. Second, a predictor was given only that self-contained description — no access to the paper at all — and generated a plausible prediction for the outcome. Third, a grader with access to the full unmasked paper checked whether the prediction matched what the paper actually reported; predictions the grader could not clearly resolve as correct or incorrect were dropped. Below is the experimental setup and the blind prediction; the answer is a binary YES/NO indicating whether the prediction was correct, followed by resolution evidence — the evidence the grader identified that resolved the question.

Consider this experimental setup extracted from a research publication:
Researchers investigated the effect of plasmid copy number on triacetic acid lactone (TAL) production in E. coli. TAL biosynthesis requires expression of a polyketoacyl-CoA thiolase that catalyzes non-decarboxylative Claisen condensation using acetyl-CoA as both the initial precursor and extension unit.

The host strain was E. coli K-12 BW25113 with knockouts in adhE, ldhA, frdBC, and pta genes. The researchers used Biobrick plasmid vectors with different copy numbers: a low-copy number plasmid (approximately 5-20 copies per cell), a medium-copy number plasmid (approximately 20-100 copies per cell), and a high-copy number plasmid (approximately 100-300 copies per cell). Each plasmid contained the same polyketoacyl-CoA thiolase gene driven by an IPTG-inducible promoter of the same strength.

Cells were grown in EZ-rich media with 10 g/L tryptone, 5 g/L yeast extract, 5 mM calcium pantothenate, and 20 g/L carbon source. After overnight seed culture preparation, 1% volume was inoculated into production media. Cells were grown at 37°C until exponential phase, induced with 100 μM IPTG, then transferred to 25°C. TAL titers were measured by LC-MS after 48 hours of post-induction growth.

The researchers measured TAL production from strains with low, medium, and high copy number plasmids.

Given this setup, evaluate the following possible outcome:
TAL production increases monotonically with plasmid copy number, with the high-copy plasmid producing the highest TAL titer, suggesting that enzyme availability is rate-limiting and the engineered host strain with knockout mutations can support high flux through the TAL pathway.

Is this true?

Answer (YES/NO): YES